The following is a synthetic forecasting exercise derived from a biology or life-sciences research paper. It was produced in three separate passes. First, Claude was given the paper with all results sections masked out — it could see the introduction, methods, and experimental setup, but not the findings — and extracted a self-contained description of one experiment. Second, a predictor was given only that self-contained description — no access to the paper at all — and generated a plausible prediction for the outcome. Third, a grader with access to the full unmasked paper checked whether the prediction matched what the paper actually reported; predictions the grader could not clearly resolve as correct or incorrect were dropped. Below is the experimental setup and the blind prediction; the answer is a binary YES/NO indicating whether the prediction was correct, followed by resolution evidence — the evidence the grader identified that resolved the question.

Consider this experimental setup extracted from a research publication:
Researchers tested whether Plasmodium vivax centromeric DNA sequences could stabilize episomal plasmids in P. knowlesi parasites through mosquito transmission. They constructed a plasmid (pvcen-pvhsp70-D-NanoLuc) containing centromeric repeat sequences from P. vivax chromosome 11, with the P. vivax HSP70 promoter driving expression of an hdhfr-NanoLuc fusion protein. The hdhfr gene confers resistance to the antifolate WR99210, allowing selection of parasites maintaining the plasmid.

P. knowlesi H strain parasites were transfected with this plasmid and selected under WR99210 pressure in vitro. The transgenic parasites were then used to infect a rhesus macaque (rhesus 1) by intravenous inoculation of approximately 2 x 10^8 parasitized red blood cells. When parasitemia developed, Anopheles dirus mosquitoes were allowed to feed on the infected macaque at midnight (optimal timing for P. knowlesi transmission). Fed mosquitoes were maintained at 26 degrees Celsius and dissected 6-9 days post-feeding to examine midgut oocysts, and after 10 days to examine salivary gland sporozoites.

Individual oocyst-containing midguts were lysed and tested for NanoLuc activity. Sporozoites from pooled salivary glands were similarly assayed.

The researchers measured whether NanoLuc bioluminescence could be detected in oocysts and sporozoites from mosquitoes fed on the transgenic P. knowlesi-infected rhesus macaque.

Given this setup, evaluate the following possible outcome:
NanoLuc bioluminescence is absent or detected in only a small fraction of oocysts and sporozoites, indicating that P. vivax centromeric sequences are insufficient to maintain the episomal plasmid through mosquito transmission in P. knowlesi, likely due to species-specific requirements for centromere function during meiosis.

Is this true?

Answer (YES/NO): NO